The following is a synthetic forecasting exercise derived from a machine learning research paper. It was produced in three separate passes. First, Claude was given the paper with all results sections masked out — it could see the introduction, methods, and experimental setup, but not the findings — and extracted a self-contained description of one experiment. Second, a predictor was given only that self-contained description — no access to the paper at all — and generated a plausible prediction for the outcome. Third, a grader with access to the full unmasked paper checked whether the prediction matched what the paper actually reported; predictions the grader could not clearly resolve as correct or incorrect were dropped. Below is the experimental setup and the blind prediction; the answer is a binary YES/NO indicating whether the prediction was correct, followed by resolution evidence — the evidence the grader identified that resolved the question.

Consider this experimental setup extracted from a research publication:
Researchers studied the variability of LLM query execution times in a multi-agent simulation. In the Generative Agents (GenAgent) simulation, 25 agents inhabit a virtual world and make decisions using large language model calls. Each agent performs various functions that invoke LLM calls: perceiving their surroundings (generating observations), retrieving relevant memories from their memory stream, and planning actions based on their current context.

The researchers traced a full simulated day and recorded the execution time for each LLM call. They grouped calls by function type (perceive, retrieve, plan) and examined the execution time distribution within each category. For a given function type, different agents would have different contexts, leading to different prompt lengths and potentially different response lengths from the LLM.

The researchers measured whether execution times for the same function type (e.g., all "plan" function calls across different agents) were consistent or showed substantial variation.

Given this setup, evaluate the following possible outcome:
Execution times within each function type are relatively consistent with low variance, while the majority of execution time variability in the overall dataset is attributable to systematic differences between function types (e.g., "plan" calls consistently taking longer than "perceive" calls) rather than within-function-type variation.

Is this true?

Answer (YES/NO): NO